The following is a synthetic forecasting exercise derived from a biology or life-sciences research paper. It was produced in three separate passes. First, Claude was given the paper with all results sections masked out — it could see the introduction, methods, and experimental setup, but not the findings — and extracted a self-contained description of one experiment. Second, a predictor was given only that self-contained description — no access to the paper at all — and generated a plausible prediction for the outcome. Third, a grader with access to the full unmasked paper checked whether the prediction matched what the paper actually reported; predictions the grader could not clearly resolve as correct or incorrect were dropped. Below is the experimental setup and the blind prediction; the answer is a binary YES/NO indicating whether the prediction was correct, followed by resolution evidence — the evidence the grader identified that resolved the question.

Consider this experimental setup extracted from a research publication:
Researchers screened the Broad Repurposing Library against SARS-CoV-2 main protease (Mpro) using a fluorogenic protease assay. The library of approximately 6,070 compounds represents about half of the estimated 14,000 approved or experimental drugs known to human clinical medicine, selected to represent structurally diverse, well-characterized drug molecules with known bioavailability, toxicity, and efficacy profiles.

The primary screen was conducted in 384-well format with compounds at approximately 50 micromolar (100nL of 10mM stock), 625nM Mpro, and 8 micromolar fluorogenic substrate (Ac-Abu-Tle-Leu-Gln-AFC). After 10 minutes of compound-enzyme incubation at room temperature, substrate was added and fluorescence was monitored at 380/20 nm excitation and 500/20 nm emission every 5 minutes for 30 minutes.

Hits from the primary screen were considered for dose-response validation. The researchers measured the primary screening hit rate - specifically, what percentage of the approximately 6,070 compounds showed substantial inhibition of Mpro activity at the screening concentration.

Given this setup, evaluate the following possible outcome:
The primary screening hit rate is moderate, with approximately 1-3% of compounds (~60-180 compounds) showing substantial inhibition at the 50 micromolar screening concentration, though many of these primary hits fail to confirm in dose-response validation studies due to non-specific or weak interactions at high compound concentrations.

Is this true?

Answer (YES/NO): NO